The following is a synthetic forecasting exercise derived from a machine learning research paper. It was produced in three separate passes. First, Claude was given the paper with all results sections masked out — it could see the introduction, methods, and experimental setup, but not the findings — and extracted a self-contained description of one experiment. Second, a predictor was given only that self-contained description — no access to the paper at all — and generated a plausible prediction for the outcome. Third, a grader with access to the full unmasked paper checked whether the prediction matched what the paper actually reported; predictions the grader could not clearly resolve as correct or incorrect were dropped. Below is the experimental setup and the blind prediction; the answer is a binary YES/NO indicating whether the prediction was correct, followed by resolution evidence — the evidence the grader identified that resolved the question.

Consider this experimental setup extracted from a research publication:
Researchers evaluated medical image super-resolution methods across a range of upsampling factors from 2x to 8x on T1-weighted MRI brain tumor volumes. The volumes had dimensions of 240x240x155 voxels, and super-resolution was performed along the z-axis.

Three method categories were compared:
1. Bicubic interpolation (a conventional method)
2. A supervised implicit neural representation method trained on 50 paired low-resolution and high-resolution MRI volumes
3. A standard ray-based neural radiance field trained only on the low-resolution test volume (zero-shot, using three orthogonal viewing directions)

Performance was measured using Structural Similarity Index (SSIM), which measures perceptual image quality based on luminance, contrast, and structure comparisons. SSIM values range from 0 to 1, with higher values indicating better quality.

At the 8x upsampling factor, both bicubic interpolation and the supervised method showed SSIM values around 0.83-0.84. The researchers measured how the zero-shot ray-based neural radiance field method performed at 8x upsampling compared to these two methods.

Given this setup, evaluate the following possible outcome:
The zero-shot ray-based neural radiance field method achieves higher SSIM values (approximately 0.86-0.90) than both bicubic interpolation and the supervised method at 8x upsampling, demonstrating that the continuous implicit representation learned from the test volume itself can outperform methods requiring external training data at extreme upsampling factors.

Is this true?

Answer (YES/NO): NO